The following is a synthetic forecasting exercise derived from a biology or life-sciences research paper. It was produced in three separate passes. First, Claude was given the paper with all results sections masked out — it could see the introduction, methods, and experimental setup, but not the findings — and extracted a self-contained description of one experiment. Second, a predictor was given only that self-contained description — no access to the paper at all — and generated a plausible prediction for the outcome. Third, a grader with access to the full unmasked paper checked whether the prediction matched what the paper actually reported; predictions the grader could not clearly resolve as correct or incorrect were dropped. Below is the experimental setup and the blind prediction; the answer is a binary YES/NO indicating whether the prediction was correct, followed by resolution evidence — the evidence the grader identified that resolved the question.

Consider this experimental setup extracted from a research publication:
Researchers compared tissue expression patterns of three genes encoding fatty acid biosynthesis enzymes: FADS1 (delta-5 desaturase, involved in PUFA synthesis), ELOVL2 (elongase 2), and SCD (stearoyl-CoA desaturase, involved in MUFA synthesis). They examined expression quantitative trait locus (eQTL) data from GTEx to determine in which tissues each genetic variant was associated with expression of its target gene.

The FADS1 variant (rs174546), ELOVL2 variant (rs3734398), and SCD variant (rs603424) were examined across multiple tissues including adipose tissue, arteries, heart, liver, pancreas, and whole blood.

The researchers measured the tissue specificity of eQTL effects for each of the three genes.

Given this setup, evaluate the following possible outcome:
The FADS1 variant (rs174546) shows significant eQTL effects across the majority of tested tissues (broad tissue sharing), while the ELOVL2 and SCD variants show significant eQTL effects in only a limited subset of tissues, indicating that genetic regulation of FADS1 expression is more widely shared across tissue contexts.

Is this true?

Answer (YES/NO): YES